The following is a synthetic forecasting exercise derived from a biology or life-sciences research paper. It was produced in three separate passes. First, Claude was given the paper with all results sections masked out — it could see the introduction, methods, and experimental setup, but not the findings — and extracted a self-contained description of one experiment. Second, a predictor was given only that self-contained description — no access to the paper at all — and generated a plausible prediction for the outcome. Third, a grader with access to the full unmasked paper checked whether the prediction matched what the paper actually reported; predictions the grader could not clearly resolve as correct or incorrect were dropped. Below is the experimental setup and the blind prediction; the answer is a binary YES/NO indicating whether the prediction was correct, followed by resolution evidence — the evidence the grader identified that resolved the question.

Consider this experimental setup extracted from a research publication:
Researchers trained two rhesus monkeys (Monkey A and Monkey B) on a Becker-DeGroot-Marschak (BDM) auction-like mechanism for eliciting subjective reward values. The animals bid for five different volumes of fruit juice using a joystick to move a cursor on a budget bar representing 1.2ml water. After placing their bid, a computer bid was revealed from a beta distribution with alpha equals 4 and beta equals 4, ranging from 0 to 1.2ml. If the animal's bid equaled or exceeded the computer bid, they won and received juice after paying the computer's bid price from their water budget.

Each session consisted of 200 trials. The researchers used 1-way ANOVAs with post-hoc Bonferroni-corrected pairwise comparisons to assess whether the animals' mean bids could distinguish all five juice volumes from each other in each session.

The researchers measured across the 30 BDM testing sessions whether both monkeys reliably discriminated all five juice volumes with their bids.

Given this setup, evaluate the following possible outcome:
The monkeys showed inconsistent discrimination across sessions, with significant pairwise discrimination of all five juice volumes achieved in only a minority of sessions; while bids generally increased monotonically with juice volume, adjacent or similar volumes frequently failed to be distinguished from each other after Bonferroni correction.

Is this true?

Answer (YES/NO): NO